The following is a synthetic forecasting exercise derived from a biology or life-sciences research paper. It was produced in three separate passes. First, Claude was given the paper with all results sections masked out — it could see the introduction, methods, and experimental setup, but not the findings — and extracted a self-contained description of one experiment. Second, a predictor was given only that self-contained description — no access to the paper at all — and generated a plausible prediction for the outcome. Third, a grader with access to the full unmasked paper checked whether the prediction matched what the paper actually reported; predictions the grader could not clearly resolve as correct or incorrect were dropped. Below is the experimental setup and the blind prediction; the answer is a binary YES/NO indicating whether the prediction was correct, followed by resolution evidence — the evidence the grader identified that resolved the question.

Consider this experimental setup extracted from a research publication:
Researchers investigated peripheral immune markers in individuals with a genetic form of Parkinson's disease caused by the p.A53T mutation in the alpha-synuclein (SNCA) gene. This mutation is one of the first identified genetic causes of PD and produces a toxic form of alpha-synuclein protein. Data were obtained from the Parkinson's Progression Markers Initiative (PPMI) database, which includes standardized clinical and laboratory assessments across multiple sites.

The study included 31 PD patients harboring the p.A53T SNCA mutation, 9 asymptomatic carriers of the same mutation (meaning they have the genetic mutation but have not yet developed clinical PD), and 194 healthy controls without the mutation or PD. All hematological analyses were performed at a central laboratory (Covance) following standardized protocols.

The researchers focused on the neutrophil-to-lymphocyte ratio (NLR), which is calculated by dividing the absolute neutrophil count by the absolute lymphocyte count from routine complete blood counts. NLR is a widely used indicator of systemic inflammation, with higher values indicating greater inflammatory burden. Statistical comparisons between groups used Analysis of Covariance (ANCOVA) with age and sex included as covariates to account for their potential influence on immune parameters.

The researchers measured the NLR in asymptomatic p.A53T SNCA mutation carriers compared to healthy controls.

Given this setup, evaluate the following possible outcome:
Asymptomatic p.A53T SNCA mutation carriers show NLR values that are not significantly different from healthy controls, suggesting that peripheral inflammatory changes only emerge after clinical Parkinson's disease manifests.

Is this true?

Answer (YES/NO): YES